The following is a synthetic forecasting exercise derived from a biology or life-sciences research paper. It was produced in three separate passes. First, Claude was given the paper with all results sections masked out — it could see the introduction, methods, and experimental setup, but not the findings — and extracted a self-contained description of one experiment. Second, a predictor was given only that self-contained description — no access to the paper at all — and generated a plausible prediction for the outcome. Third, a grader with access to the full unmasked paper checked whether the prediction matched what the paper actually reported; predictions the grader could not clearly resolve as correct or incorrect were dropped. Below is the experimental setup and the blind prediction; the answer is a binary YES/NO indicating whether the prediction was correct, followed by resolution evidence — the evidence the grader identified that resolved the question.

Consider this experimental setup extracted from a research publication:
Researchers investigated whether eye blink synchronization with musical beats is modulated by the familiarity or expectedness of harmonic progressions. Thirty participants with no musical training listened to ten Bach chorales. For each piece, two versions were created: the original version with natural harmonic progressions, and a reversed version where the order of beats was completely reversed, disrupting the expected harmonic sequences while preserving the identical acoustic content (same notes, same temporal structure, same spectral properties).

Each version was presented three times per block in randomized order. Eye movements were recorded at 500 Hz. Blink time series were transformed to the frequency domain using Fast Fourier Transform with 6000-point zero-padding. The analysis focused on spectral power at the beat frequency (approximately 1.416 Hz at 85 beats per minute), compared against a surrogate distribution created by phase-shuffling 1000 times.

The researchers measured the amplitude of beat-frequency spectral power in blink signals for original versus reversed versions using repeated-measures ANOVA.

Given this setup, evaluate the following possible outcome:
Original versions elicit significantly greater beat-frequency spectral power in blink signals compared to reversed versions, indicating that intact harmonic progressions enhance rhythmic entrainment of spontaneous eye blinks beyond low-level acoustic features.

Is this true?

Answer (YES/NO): NO